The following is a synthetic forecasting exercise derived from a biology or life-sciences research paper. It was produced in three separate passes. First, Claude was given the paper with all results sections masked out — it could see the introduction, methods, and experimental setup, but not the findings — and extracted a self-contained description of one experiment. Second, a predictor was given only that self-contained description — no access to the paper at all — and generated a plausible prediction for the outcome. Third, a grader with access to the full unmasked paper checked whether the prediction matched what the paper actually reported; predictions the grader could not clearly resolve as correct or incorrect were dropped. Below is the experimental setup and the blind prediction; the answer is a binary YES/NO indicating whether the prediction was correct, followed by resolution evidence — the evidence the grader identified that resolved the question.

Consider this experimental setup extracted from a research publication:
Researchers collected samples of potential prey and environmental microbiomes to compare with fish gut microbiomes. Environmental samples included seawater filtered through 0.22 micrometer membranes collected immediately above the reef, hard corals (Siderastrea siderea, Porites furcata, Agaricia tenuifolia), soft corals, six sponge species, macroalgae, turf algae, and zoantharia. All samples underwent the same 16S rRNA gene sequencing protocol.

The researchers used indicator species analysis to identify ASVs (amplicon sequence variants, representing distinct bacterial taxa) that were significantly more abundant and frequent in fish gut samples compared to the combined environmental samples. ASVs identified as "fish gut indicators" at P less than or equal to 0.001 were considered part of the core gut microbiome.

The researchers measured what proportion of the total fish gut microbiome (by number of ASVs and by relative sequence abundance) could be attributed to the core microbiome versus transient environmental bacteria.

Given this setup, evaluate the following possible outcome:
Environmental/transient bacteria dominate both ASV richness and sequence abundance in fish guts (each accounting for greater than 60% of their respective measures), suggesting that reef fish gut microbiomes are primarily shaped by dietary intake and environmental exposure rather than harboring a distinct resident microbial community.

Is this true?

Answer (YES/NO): NO